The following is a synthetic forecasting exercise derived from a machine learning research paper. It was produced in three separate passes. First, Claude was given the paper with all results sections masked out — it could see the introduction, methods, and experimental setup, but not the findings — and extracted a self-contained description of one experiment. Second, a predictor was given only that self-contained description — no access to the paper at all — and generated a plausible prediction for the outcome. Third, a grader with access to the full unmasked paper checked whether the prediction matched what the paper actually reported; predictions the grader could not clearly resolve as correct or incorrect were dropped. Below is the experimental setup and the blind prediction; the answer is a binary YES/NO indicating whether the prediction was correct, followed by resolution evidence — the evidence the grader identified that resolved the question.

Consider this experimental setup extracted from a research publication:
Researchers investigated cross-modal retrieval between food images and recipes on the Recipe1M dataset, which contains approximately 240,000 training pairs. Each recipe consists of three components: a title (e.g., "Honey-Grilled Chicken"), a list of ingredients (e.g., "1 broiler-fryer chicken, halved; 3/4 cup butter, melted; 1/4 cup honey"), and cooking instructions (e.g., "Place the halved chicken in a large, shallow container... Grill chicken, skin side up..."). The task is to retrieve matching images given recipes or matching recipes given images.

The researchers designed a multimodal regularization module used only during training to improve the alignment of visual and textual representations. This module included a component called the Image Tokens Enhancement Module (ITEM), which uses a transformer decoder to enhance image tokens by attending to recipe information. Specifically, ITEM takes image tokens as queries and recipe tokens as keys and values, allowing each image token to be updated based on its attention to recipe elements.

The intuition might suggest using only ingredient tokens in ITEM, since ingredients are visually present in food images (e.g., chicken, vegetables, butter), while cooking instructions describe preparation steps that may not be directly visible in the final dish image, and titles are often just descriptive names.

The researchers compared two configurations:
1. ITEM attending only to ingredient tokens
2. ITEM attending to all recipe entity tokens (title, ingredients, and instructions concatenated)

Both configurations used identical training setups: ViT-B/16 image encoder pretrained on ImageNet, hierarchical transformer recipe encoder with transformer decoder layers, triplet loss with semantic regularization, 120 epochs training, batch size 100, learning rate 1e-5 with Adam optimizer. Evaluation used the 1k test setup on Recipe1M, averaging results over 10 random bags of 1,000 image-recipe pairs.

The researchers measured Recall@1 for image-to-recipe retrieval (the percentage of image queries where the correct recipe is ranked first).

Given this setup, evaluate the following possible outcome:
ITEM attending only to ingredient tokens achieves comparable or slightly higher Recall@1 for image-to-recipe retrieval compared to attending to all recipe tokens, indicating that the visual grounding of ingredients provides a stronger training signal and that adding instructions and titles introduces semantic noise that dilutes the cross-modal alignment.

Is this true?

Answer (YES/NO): NO